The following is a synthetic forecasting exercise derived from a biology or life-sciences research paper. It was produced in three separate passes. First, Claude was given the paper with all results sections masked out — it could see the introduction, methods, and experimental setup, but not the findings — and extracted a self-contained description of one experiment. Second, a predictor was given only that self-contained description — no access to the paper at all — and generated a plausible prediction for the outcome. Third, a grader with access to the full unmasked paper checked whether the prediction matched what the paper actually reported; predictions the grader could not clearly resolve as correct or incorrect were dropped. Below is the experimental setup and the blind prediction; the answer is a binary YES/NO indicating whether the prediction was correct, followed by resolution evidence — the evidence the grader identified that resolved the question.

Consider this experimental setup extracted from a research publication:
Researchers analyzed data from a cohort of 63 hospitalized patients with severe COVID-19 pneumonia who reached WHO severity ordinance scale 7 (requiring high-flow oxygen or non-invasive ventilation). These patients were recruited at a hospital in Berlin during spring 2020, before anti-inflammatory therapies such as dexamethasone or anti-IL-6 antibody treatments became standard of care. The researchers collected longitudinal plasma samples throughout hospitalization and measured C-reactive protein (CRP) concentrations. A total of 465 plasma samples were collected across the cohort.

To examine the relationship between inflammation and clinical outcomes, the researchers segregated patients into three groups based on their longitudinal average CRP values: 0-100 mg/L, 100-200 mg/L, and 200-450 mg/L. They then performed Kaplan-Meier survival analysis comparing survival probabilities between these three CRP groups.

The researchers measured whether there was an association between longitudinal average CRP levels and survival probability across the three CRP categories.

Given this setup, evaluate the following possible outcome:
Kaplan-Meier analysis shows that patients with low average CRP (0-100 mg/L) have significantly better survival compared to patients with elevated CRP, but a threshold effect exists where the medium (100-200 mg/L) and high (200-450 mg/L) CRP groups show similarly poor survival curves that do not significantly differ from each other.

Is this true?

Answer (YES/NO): NO